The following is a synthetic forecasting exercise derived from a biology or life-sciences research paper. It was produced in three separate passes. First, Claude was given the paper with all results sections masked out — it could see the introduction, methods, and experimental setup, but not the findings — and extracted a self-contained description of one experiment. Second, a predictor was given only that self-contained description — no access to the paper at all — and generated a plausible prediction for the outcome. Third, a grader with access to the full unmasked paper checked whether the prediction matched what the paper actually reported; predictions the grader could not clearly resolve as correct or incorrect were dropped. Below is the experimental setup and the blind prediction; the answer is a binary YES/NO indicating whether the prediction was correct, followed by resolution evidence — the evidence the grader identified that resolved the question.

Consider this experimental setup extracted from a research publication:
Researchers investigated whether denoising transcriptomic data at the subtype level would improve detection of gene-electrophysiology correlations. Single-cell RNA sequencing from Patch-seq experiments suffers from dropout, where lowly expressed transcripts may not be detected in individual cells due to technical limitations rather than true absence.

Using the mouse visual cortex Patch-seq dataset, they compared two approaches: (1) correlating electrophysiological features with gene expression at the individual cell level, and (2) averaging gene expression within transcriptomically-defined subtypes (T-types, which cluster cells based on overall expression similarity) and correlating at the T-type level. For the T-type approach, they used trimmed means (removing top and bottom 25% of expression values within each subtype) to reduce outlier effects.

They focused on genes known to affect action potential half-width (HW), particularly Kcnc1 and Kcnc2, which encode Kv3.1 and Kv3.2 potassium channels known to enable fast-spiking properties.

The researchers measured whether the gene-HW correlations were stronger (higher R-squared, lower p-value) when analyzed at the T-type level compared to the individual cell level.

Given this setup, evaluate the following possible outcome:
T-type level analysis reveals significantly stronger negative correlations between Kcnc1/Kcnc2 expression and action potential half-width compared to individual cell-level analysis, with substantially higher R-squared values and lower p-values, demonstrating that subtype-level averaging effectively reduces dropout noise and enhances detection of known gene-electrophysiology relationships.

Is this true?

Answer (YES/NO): YES